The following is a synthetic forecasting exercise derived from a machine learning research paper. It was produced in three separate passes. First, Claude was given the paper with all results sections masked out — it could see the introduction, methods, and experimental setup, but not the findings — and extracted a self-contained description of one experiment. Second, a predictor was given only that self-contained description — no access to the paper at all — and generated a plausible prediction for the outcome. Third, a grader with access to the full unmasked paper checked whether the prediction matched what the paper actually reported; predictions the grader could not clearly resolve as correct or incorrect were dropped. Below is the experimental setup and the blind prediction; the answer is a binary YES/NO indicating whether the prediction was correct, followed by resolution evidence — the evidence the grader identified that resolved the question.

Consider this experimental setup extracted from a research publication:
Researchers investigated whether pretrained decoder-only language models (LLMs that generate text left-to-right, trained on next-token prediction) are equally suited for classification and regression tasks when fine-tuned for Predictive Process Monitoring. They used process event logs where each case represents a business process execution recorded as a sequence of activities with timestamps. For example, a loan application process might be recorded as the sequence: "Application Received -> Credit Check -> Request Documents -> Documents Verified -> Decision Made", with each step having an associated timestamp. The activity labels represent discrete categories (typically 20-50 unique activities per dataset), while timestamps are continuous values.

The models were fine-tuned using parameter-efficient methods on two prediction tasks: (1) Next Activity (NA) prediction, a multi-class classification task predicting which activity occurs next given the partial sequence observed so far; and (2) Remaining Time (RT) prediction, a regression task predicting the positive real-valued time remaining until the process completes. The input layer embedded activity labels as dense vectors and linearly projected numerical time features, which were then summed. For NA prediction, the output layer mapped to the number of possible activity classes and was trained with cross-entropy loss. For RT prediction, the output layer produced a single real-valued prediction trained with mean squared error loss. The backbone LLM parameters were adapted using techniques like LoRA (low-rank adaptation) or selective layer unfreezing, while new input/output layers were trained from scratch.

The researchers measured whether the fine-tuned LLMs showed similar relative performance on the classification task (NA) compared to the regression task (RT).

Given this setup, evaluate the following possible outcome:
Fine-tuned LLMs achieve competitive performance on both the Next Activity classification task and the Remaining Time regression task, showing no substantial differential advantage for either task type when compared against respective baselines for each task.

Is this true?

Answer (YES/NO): NO